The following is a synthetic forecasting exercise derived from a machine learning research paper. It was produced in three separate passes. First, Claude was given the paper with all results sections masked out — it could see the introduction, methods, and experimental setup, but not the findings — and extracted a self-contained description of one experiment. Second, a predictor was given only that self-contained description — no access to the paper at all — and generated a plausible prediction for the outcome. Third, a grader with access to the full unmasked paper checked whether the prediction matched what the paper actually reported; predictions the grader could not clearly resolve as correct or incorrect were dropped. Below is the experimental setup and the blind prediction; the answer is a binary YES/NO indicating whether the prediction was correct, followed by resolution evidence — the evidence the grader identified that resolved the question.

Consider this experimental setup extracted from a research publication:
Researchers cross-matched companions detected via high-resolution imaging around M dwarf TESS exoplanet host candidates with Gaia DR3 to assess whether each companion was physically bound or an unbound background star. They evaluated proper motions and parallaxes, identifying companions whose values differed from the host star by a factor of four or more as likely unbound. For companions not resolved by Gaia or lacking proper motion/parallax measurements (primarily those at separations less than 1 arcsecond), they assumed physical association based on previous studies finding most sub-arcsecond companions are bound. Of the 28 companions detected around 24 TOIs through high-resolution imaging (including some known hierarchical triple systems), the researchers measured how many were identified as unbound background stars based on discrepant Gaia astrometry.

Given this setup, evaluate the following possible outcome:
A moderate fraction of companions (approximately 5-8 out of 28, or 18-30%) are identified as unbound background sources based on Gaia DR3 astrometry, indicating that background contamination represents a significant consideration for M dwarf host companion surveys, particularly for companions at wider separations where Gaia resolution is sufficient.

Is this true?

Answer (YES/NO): YES